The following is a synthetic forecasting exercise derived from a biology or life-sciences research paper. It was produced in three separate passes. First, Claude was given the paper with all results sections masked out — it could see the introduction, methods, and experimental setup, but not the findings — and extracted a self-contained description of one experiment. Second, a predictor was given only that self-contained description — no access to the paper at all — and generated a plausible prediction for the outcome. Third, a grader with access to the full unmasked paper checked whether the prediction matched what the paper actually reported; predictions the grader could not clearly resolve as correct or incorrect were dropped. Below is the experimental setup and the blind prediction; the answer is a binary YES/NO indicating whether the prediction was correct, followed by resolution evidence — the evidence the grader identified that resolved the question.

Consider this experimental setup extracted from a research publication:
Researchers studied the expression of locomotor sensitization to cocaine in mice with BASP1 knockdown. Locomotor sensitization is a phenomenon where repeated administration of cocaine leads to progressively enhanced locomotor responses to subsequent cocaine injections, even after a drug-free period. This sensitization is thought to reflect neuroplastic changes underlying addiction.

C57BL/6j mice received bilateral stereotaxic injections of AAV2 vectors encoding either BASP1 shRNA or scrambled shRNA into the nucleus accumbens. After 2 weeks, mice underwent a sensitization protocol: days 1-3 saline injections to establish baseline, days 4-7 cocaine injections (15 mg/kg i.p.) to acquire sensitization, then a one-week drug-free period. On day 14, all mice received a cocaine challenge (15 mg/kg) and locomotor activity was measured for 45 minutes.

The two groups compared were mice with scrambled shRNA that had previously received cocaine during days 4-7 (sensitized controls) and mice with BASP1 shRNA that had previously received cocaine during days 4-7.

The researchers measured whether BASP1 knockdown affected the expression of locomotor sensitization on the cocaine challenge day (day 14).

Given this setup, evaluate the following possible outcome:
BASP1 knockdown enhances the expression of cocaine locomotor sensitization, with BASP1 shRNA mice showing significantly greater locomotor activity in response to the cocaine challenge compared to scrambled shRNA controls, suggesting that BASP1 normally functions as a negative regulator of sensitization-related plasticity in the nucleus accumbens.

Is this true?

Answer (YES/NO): NO